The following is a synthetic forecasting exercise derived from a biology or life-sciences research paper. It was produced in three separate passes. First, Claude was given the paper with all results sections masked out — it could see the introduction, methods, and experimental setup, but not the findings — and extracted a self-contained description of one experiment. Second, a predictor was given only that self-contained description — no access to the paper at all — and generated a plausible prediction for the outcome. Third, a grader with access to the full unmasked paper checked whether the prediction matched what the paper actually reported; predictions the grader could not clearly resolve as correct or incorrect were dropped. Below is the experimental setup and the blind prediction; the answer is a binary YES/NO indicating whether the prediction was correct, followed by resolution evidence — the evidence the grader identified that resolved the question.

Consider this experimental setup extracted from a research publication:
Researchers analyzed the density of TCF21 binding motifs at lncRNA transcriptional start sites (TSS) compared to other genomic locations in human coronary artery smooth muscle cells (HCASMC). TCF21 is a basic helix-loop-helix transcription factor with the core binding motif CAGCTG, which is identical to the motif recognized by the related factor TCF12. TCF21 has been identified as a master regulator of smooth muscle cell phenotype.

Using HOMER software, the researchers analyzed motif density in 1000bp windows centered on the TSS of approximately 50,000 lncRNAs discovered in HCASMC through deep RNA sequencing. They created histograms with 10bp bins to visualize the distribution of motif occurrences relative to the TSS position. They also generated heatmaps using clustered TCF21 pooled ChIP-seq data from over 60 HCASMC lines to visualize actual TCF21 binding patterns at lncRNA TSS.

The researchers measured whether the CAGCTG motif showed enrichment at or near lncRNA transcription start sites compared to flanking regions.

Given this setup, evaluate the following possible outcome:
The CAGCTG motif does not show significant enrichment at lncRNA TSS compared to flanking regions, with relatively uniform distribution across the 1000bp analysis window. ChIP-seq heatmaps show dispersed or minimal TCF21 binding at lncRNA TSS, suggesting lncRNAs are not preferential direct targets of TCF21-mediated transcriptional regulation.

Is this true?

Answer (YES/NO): NO